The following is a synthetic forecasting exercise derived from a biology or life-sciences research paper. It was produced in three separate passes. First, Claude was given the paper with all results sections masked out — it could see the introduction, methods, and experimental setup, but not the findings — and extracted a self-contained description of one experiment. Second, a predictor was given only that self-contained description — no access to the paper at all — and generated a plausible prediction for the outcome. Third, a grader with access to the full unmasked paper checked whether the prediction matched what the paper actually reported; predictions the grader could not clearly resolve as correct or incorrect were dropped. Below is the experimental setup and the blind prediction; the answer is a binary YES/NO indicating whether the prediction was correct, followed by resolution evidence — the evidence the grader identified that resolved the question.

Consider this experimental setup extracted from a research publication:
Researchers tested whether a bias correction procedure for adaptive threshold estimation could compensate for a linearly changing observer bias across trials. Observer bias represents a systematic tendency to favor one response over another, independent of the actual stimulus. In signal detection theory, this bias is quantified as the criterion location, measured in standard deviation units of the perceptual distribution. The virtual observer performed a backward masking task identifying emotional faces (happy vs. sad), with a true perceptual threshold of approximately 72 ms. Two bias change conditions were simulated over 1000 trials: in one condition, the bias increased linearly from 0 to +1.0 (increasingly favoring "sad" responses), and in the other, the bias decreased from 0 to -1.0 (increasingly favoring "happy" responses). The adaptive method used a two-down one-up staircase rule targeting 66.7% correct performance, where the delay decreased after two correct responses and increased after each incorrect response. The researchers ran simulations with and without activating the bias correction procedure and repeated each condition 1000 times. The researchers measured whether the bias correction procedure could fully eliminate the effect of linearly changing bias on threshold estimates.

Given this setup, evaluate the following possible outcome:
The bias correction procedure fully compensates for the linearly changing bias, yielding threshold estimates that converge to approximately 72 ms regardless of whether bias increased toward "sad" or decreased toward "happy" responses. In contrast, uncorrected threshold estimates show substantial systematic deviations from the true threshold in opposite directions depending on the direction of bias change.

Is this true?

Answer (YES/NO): NO